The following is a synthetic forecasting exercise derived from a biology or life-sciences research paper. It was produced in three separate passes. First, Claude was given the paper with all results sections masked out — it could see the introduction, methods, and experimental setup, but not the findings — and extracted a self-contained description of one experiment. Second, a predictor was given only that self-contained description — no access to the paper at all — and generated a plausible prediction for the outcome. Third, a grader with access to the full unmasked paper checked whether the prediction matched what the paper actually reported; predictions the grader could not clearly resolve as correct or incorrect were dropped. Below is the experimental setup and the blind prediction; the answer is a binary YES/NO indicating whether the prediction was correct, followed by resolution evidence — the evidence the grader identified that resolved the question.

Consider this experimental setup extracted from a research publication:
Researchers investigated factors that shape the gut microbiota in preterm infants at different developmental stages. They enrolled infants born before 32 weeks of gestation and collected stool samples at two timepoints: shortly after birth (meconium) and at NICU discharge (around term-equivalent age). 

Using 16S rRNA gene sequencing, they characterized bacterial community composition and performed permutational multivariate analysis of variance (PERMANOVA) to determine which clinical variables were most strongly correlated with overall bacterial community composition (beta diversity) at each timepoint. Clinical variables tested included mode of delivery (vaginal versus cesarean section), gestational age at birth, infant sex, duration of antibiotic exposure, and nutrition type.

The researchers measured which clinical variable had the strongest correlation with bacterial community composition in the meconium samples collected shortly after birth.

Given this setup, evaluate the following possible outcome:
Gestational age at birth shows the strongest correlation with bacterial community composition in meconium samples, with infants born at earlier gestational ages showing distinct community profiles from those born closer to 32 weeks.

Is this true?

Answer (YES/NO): NO